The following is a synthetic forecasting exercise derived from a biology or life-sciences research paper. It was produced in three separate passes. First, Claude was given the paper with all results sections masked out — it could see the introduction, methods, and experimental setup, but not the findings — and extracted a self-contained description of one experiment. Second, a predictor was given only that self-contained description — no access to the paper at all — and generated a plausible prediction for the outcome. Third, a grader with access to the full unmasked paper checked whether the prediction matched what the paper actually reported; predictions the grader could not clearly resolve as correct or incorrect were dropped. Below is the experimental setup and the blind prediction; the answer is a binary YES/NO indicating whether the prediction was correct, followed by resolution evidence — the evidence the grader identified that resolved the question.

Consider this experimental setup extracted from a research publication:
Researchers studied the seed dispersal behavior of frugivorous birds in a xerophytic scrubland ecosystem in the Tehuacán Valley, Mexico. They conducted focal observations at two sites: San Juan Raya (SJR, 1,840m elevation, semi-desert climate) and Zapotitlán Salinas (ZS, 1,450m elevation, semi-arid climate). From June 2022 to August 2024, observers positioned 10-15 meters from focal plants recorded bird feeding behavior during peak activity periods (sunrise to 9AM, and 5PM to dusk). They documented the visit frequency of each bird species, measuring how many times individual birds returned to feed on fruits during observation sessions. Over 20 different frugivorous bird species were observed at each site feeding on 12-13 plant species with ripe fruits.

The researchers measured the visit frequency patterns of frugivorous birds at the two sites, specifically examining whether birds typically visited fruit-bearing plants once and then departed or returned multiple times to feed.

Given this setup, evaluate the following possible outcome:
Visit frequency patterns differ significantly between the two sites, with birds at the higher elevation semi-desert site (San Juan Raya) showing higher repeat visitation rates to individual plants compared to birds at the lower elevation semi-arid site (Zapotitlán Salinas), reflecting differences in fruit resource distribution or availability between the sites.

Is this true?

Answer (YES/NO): NO